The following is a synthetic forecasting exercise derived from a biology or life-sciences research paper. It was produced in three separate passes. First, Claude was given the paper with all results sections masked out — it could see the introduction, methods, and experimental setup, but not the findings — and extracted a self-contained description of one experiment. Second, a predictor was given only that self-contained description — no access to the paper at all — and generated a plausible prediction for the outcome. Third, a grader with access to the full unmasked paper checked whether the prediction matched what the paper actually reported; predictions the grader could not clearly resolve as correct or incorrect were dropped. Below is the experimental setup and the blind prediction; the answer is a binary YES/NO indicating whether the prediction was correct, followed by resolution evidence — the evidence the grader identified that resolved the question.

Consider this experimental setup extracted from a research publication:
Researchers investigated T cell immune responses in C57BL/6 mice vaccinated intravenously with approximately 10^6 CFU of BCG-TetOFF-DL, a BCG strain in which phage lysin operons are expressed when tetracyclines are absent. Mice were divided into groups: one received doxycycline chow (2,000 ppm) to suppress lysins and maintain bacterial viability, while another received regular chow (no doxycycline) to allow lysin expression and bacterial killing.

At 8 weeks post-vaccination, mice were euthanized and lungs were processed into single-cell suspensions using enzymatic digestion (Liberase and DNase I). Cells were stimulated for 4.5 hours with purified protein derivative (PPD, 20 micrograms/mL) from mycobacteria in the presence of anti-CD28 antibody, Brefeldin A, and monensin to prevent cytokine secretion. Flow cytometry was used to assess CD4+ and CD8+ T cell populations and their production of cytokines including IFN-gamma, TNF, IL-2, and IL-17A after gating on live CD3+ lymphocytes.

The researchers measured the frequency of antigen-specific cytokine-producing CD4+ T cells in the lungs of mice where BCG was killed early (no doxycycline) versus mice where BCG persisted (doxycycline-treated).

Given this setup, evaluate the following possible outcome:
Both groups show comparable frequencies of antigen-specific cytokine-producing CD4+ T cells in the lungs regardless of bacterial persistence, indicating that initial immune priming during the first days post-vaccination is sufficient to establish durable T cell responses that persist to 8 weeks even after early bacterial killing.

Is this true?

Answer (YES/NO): YES